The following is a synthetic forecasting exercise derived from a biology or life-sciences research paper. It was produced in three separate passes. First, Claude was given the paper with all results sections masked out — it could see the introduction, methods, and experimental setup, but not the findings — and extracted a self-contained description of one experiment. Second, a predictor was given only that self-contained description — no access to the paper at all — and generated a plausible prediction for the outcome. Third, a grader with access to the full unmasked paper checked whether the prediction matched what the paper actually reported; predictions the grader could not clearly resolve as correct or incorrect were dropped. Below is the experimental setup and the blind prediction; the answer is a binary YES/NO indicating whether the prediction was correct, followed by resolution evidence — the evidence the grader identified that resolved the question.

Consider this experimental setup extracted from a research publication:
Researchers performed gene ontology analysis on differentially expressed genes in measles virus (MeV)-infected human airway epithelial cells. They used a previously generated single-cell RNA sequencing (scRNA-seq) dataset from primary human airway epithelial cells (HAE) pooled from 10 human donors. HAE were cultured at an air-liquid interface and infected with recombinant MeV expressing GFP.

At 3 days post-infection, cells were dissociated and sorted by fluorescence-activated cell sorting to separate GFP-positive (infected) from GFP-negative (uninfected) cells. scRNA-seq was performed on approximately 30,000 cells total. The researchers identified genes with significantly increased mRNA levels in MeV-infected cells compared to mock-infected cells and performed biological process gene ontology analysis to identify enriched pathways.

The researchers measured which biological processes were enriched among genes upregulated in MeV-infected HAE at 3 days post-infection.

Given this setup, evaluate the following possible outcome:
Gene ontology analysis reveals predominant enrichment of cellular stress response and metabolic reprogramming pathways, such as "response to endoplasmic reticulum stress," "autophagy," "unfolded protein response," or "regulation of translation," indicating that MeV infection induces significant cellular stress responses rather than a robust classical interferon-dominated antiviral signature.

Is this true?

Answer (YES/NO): NO